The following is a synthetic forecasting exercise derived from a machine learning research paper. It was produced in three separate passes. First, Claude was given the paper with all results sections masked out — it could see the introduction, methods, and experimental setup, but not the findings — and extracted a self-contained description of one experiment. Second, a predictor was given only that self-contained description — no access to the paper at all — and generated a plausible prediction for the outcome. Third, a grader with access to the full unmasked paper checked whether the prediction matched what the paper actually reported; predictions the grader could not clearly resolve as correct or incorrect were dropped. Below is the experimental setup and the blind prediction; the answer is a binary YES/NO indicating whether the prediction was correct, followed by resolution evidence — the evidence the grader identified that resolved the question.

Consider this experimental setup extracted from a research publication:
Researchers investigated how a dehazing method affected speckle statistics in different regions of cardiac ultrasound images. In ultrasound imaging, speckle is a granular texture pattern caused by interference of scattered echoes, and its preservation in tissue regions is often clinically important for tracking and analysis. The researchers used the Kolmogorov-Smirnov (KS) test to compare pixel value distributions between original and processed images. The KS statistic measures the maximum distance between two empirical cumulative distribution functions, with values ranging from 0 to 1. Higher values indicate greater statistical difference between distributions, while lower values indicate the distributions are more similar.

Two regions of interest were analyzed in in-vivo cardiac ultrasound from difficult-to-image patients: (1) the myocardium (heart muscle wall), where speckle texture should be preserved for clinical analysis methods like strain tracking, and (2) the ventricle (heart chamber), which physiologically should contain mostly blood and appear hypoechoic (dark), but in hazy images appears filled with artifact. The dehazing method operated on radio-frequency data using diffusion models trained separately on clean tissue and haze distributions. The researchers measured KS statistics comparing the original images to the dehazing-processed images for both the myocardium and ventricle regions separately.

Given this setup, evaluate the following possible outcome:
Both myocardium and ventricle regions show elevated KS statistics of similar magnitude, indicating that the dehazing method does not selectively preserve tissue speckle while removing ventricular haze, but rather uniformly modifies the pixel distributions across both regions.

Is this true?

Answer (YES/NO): NO